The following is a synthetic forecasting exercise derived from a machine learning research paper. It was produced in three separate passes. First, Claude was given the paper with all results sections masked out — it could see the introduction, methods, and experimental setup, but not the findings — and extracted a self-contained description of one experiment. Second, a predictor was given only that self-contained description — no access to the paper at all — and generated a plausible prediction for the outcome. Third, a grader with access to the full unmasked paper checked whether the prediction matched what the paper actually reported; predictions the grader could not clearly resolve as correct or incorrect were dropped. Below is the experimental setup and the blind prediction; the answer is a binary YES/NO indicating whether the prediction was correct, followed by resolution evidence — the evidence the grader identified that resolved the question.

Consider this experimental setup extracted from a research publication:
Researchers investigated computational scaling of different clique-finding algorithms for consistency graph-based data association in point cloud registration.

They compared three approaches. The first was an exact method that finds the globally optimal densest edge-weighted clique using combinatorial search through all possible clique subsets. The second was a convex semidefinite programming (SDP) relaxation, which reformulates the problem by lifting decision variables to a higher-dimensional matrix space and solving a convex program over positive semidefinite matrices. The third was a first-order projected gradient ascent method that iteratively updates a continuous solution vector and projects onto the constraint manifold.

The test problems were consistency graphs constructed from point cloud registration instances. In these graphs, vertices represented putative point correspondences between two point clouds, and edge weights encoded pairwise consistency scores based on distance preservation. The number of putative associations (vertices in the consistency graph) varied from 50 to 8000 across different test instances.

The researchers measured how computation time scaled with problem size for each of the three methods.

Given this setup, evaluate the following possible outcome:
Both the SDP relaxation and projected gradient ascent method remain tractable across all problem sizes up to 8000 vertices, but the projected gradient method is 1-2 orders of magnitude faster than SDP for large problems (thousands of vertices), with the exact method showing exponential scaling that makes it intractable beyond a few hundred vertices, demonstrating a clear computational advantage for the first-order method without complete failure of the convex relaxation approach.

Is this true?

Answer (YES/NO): NO